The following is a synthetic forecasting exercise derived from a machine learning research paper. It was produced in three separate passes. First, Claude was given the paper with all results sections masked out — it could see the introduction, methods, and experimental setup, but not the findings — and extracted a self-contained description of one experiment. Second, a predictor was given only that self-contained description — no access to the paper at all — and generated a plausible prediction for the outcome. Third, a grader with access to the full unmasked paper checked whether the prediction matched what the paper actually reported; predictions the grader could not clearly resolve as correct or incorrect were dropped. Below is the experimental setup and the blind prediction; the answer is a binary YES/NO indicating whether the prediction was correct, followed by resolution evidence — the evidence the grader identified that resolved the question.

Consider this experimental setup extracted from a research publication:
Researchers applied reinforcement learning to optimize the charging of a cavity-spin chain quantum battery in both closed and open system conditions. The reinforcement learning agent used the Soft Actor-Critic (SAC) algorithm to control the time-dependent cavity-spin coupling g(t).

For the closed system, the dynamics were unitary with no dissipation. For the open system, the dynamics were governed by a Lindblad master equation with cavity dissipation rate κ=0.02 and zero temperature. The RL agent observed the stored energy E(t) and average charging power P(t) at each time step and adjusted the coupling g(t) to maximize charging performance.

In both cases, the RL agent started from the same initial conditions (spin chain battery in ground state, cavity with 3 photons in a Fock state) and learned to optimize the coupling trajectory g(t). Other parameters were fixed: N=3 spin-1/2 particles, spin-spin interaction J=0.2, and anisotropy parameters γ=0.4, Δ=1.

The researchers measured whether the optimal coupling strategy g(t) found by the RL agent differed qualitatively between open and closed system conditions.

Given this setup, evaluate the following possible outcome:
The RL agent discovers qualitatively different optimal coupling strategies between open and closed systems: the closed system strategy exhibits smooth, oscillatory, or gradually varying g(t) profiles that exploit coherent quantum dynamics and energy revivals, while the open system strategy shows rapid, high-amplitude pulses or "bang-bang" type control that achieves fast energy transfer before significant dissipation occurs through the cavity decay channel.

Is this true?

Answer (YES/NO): NO